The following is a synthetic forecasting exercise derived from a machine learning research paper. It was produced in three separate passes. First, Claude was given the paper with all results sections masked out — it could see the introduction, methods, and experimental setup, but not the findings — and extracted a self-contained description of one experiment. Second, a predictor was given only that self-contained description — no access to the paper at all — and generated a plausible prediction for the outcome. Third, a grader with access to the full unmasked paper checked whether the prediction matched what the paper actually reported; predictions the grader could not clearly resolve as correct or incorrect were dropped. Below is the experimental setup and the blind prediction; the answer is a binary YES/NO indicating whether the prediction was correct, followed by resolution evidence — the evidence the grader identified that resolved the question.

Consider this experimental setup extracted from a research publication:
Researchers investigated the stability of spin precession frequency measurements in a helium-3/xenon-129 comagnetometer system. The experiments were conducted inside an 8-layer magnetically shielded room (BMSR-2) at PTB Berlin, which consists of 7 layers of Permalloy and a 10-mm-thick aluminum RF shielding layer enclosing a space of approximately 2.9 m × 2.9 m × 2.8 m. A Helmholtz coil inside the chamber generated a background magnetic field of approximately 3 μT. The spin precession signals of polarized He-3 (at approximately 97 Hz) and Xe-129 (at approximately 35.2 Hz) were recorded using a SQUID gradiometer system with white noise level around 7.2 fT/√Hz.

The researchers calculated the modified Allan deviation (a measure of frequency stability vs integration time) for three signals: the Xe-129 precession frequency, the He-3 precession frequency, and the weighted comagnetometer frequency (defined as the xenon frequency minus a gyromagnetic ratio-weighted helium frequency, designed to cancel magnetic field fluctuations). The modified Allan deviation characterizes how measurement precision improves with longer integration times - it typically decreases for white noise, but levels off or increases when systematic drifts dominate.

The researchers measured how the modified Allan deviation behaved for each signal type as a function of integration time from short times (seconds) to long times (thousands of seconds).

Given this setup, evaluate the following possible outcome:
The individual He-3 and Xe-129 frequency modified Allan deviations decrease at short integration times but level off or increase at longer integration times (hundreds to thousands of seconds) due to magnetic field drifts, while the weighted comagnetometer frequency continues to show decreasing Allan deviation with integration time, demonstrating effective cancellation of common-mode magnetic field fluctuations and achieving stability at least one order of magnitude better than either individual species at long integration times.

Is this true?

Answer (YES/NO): NO